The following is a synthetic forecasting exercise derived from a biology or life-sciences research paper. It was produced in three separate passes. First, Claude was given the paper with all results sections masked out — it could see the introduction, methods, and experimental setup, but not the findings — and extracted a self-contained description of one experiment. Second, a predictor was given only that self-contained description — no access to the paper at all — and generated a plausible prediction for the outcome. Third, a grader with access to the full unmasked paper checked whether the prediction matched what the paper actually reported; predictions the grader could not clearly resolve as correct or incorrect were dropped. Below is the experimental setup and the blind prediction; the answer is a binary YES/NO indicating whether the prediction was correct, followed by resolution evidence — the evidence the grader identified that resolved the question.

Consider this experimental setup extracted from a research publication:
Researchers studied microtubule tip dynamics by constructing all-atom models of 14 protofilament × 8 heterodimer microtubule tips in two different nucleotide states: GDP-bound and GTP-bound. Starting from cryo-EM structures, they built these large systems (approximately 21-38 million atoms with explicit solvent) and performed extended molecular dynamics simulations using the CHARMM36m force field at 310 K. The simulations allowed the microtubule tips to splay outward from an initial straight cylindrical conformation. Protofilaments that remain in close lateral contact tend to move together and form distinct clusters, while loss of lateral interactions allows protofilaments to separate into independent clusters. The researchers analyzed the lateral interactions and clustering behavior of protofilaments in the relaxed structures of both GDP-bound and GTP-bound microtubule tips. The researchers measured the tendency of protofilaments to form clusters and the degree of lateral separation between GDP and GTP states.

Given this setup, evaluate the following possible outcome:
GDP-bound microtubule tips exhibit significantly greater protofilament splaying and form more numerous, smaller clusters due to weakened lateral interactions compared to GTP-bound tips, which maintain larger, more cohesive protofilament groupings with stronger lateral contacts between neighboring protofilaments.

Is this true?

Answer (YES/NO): NO